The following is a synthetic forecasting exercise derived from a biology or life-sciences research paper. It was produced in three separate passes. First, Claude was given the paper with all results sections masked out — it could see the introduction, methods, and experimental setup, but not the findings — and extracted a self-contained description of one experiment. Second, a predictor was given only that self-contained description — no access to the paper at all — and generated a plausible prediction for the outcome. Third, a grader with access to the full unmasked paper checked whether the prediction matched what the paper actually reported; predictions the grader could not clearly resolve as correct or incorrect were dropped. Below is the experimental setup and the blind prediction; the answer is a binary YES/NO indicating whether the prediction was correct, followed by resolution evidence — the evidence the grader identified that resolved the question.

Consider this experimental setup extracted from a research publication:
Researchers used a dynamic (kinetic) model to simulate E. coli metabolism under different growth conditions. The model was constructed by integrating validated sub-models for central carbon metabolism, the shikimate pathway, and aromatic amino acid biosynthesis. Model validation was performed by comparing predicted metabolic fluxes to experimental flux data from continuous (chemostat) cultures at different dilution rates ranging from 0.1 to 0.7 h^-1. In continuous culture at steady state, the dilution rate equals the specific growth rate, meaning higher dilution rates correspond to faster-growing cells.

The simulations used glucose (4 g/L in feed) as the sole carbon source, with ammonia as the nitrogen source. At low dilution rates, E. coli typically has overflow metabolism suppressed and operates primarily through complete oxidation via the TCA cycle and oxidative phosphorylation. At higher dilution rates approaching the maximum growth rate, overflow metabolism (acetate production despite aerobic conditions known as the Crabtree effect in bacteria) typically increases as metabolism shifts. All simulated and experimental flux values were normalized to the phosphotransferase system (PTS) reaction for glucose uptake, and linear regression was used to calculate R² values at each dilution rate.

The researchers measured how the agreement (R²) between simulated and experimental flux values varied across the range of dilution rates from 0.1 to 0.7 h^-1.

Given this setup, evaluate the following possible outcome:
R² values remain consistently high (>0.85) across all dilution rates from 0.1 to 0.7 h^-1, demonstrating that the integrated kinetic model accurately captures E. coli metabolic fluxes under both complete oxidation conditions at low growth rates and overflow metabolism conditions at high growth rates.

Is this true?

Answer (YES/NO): NO